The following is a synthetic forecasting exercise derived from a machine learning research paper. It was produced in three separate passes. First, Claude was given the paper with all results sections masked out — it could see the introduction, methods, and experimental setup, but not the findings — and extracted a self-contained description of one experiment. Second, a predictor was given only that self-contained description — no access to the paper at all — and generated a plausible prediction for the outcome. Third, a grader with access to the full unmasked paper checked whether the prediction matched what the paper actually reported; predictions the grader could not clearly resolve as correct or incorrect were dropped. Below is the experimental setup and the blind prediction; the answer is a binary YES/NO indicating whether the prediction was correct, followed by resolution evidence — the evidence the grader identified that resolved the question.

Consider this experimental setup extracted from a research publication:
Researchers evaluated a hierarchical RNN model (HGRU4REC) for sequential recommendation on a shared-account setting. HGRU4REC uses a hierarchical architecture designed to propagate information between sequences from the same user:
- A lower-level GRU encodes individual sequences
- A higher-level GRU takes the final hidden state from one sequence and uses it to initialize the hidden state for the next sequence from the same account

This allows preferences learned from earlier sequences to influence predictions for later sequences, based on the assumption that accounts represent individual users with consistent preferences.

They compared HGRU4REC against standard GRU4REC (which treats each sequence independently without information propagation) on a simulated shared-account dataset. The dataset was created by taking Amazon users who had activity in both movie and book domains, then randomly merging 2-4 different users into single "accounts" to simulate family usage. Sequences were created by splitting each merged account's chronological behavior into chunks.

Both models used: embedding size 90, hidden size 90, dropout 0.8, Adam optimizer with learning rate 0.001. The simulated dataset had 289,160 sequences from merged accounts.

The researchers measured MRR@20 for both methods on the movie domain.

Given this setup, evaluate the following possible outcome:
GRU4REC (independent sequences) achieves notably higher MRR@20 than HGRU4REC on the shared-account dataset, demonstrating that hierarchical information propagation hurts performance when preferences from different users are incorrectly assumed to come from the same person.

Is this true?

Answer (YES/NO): NO